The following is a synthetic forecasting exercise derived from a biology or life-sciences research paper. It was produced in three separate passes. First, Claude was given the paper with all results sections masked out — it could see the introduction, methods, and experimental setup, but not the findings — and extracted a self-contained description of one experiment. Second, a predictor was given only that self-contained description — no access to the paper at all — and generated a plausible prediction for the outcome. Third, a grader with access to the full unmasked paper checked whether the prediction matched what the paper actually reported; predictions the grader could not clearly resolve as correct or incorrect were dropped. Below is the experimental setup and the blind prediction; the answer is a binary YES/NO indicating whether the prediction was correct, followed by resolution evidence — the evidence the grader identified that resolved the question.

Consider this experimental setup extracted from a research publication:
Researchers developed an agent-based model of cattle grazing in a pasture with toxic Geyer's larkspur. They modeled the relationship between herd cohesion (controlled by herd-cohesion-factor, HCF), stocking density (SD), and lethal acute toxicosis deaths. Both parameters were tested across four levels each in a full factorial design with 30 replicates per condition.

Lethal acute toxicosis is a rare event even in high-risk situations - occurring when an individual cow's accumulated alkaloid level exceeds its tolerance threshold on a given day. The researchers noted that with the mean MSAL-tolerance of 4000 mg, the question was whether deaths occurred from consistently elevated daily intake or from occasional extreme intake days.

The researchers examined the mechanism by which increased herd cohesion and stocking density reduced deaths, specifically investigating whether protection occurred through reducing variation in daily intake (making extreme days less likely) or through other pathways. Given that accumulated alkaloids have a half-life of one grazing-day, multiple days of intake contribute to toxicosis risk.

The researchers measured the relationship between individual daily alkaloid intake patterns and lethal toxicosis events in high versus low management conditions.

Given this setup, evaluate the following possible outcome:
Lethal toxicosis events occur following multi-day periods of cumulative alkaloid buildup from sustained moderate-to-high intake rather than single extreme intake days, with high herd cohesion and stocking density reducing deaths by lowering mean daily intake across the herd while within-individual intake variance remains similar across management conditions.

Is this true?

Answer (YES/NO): NO